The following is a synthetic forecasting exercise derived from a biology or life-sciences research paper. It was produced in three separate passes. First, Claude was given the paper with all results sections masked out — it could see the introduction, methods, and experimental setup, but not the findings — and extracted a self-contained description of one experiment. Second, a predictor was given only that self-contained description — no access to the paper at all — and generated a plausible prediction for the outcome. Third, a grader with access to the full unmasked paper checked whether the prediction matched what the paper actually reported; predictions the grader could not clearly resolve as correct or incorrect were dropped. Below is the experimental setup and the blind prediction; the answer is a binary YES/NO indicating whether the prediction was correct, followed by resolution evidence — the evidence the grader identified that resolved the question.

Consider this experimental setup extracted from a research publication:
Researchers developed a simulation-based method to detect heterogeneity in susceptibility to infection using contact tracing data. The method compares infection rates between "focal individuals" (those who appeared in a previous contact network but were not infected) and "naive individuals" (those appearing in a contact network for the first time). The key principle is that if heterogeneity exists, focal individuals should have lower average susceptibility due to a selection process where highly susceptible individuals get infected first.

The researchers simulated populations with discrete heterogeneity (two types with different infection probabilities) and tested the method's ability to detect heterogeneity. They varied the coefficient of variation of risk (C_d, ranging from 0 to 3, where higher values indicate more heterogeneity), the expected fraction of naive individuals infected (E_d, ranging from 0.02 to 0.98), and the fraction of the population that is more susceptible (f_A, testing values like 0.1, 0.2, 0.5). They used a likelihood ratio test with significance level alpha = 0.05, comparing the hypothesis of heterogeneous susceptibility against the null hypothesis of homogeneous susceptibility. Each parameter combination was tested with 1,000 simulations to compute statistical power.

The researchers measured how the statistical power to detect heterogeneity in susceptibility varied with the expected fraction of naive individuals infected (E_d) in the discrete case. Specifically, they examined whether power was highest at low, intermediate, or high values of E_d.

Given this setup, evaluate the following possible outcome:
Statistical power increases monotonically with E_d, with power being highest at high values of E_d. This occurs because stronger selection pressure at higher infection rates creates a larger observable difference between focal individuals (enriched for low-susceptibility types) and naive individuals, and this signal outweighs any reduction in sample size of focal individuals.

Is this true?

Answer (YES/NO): NO